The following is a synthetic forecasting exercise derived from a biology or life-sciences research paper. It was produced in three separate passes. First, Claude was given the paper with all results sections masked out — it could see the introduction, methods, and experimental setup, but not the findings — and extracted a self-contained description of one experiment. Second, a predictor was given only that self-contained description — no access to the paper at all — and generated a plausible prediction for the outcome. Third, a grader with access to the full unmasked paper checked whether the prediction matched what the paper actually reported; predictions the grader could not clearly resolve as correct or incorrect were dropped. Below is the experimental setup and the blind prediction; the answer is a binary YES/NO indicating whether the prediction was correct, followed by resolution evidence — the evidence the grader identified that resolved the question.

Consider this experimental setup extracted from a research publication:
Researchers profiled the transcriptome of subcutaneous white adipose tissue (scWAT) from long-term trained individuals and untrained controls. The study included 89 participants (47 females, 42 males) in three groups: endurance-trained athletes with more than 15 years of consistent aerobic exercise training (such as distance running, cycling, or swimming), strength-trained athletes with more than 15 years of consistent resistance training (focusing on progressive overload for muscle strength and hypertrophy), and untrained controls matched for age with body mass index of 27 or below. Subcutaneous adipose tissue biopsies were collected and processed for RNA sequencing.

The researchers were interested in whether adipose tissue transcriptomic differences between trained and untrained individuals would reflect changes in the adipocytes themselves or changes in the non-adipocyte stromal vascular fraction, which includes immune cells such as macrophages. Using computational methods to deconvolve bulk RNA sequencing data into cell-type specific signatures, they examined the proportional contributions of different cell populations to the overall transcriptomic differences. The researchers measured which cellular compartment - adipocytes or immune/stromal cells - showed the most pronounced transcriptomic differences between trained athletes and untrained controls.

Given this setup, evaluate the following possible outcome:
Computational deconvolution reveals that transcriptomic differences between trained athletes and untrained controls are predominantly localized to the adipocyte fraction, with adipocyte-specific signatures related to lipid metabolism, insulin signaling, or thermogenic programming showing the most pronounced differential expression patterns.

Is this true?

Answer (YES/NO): NO